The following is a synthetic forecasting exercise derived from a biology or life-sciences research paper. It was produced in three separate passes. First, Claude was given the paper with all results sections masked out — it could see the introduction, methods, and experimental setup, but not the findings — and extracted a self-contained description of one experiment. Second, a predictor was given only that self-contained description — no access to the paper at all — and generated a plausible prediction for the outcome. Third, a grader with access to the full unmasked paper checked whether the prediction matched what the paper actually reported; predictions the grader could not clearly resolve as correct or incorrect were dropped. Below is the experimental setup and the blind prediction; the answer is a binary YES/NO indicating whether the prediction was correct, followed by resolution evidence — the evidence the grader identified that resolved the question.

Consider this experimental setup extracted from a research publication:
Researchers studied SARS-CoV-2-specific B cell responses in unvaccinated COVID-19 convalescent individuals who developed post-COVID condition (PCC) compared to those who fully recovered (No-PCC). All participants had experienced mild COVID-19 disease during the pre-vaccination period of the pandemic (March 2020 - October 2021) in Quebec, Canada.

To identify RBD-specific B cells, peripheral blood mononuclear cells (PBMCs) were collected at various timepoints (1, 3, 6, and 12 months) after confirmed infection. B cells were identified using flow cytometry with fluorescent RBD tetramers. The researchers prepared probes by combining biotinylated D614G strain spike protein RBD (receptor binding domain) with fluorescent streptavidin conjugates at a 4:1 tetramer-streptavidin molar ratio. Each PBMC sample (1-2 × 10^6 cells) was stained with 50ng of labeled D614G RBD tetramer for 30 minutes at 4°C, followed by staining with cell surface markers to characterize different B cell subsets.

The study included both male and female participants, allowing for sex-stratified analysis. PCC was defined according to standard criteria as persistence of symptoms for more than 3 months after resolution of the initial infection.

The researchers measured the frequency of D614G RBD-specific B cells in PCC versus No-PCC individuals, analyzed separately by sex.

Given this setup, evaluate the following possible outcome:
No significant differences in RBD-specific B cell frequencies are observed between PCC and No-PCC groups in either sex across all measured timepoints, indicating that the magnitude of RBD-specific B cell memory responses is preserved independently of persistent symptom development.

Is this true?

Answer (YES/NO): YES